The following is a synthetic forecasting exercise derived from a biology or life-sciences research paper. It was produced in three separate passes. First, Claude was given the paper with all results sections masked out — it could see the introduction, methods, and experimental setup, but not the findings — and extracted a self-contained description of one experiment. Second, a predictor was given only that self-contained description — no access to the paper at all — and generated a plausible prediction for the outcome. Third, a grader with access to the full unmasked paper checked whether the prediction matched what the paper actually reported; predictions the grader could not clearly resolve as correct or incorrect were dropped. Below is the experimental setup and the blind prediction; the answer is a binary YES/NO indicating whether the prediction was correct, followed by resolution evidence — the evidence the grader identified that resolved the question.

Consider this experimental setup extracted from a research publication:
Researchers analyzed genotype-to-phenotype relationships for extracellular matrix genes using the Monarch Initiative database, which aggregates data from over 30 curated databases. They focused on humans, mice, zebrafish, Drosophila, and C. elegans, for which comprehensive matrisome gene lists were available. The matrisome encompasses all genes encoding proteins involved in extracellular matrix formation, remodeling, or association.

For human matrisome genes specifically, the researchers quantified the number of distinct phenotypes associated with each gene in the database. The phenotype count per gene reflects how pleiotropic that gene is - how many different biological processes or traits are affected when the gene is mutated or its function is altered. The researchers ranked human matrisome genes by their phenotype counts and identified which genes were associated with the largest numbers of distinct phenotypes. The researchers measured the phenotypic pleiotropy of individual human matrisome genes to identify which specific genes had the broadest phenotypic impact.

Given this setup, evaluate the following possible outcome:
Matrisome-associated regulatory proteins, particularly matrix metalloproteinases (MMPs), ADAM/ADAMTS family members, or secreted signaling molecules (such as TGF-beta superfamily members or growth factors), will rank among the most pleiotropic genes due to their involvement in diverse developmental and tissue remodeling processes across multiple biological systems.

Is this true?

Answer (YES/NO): NO